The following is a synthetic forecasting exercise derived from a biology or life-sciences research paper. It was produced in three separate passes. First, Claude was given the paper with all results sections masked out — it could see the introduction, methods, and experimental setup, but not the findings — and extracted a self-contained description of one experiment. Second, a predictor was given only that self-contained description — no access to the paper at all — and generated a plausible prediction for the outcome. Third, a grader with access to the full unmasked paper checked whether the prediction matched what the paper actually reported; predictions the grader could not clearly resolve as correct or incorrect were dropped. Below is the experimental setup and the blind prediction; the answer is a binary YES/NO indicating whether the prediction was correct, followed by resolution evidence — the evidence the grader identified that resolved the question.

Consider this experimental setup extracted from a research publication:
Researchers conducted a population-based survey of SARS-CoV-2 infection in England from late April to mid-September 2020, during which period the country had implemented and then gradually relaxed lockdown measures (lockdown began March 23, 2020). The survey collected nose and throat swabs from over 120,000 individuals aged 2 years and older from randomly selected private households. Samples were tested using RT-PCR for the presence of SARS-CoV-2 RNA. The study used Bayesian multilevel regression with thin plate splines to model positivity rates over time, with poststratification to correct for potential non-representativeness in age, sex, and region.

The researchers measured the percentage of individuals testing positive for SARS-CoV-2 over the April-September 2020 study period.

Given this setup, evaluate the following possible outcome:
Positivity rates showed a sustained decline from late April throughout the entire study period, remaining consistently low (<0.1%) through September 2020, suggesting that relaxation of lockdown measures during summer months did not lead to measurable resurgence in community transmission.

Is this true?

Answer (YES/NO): NO